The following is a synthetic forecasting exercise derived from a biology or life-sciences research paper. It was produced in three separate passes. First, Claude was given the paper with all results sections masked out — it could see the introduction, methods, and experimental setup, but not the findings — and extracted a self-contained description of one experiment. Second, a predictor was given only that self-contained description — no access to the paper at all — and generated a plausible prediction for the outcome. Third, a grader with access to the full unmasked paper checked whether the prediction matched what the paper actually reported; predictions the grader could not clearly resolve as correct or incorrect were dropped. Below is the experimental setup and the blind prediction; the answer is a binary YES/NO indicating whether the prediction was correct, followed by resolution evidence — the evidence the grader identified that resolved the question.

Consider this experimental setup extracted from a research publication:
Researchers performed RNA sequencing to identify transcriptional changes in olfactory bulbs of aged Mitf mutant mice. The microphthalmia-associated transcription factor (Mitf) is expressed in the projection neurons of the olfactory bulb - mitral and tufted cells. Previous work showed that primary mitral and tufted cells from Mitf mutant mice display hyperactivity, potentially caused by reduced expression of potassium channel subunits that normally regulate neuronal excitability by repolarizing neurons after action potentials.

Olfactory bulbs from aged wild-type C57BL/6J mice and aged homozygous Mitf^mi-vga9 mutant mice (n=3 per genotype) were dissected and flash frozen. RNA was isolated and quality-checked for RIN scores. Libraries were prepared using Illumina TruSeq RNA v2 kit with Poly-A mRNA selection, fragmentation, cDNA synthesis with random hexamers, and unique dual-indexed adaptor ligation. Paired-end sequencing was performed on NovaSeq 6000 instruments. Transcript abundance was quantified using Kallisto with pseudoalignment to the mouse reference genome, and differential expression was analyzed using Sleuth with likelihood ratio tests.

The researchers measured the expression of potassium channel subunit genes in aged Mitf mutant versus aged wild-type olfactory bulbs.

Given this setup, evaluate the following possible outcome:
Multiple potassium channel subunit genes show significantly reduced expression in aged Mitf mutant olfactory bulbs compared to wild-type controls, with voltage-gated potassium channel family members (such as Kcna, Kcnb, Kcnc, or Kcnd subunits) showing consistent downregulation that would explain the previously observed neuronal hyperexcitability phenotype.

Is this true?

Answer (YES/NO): NO